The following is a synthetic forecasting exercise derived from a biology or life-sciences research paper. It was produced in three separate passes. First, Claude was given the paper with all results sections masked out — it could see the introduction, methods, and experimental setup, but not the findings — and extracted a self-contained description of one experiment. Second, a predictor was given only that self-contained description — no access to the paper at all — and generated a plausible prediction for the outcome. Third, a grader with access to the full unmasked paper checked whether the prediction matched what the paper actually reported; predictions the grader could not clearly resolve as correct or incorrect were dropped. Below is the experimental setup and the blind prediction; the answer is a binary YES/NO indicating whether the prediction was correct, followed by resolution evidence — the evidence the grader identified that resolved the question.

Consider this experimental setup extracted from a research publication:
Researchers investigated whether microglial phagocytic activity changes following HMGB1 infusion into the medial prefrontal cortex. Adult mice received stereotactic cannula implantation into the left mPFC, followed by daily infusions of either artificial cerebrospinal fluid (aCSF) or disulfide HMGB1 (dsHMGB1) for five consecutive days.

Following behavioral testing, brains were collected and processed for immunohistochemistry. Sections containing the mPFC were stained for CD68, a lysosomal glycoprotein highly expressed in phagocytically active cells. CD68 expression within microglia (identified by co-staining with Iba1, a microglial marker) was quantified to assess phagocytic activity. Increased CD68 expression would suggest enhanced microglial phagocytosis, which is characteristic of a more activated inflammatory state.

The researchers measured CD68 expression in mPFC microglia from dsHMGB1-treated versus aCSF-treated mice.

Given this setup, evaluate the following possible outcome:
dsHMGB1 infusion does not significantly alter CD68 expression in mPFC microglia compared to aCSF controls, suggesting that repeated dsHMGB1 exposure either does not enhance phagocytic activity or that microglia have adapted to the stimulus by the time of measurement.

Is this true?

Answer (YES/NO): NO